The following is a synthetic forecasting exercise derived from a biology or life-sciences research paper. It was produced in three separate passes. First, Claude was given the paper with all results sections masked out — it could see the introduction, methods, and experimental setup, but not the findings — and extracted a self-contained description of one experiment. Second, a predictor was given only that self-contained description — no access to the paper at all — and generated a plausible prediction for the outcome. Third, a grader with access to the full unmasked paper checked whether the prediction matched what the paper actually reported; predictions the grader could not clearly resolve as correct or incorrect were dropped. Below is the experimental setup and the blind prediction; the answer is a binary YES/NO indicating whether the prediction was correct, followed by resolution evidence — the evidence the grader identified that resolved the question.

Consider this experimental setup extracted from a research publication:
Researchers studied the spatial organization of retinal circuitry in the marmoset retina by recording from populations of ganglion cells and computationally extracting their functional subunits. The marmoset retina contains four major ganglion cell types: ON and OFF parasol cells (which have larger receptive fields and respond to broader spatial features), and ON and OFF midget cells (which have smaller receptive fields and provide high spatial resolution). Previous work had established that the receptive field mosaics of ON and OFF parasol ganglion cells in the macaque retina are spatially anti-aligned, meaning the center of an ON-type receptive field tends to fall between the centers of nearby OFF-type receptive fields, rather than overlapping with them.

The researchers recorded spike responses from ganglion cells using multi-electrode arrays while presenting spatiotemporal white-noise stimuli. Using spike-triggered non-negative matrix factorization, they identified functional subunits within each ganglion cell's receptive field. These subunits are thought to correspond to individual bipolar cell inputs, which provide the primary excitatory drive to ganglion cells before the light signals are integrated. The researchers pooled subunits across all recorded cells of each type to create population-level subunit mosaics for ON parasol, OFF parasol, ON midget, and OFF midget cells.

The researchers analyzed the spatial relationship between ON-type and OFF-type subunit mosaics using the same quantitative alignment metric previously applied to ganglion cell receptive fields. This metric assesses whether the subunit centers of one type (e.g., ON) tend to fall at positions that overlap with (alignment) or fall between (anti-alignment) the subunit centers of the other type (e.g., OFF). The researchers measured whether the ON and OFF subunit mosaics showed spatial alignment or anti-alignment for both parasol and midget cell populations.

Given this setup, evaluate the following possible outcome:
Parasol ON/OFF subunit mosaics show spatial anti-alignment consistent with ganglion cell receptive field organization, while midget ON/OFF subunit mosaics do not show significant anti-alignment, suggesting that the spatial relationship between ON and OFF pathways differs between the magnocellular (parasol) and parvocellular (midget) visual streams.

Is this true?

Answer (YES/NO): NO